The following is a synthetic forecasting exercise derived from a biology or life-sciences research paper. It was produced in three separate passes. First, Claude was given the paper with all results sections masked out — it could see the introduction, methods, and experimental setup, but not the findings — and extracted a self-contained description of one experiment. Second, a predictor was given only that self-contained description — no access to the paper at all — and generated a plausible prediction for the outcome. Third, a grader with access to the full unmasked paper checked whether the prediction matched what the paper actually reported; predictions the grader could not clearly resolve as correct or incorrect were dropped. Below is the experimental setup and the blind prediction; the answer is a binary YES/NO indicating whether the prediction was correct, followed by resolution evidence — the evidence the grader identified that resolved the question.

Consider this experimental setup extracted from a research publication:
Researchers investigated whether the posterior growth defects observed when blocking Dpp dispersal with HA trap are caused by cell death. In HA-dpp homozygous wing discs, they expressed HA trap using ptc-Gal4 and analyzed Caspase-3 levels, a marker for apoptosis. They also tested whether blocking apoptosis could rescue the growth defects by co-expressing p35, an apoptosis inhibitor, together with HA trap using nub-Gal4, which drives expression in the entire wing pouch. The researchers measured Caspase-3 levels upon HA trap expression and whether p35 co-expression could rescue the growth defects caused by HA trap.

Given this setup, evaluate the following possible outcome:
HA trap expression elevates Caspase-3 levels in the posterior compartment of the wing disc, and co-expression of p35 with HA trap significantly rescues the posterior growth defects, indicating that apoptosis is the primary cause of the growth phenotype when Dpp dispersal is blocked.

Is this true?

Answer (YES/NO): NO